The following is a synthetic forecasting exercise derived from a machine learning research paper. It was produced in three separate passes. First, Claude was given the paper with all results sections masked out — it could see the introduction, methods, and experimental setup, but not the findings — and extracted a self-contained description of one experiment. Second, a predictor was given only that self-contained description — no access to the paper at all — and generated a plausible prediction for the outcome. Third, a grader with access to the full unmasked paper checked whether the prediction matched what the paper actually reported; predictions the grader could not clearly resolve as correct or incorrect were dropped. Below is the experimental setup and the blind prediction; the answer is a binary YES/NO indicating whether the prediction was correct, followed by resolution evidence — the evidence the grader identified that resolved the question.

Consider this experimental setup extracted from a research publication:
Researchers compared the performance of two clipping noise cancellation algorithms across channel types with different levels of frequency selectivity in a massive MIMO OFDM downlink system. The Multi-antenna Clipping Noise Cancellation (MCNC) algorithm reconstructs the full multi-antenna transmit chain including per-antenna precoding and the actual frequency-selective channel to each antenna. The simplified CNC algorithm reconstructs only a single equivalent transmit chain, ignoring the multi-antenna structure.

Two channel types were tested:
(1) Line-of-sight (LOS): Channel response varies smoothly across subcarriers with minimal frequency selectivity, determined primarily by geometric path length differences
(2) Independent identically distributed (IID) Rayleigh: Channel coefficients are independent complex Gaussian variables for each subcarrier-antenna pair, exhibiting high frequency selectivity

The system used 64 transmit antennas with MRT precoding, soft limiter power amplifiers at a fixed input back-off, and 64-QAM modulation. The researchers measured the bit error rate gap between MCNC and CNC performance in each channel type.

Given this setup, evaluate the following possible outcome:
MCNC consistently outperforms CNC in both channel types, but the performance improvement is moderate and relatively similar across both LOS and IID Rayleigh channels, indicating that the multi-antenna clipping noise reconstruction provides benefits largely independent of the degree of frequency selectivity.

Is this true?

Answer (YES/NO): NO